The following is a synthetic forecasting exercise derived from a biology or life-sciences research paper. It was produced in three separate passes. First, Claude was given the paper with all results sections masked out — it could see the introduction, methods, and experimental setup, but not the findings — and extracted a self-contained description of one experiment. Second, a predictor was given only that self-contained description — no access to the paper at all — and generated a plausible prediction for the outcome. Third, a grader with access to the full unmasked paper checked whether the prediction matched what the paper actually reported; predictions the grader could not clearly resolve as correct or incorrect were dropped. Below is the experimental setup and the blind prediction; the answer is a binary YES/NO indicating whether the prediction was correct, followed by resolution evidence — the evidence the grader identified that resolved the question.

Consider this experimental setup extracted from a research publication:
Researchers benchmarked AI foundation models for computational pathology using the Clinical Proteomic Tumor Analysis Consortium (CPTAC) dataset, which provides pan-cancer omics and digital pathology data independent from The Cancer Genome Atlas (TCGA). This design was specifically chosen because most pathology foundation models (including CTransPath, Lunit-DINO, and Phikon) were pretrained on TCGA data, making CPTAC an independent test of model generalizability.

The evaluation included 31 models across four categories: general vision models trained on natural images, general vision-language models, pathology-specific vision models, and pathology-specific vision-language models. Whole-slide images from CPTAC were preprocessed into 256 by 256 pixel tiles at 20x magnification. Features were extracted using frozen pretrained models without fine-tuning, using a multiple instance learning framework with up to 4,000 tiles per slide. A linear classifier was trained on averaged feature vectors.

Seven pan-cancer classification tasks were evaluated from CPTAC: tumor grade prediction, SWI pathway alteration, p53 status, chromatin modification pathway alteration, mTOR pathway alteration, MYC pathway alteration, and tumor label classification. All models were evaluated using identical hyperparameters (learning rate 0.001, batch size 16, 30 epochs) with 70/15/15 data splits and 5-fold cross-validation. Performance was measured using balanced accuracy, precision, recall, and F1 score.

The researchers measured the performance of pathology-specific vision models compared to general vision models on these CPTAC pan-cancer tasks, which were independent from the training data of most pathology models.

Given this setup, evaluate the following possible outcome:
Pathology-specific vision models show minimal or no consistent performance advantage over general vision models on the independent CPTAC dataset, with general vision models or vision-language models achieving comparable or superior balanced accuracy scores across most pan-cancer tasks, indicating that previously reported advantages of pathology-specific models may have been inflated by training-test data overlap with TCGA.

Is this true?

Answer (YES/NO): NO